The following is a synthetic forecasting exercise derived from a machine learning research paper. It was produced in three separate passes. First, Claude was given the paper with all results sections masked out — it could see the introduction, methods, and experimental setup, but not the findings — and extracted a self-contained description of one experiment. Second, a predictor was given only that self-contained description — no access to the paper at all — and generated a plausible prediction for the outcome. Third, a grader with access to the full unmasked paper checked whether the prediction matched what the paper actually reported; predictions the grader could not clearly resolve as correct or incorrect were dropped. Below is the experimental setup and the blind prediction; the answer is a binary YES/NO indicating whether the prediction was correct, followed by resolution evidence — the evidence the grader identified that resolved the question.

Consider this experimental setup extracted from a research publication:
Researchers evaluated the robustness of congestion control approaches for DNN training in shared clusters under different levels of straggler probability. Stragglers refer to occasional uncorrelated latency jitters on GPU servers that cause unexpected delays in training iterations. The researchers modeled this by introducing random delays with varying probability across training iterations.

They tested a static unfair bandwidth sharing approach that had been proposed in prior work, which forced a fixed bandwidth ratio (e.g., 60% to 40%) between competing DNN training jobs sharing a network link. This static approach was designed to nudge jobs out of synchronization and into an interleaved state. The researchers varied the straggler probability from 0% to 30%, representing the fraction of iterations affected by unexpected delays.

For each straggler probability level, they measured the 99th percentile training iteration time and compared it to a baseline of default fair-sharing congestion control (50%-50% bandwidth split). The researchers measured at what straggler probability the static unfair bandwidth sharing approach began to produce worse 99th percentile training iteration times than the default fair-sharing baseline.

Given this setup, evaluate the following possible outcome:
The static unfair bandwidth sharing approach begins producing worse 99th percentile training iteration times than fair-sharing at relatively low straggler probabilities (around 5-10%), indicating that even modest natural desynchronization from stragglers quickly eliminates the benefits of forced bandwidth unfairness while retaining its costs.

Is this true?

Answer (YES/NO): YES